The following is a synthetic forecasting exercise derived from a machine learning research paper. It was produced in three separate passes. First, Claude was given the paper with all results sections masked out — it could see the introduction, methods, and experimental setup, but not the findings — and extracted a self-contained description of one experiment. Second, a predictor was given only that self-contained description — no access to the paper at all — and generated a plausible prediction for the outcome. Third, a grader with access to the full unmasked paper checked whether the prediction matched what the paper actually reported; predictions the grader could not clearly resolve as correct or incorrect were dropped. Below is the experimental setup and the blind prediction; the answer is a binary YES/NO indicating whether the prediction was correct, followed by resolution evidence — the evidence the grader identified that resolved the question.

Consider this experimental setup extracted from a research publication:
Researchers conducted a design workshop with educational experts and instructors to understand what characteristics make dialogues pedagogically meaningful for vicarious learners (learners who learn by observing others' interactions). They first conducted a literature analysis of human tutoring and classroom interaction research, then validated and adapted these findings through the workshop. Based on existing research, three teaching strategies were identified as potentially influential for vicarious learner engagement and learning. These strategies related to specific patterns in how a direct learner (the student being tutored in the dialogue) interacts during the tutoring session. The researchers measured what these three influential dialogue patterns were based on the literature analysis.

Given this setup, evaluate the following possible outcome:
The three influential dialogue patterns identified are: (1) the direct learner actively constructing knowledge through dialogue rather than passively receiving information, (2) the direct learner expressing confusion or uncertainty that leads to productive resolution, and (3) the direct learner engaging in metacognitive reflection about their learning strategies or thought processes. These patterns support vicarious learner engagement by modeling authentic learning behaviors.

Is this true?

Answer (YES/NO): NO